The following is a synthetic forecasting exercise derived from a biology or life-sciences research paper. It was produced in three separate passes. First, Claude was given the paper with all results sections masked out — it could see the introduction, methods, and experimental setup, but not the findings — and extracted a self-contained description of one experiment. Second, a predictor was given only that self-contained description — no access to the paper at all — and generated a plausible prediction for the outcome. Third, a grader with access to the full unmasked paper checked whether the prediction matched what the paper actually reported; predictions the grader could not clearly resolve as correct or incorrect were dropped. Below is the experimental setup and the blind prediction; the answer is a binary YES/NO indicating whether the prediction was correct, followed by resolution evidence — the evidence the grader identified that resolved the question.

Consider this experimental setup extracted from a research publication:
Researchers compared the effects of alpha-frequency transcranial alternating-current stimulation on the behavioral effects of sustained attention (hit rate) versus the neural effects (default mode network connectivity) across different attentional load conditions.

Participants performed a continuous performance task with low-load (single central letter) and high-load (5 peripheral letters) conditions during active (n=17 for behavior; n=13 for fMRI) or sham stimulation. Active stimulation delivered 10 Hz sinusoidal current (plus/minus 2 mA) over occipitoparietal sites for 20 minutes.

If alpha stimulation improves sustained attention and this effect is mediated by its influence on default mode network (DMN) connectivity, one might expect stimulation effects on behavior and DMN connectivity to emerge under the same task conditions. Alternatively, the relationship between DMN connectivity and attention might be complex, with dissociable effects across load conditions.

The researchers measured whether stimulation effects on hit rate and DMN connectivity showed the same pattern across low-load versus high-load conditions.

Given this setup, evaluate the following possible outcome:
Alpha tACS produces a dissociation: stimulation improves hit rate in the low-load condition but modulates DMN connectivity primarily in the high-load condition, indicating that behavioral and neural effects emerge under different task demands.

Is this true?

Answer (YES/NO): NO